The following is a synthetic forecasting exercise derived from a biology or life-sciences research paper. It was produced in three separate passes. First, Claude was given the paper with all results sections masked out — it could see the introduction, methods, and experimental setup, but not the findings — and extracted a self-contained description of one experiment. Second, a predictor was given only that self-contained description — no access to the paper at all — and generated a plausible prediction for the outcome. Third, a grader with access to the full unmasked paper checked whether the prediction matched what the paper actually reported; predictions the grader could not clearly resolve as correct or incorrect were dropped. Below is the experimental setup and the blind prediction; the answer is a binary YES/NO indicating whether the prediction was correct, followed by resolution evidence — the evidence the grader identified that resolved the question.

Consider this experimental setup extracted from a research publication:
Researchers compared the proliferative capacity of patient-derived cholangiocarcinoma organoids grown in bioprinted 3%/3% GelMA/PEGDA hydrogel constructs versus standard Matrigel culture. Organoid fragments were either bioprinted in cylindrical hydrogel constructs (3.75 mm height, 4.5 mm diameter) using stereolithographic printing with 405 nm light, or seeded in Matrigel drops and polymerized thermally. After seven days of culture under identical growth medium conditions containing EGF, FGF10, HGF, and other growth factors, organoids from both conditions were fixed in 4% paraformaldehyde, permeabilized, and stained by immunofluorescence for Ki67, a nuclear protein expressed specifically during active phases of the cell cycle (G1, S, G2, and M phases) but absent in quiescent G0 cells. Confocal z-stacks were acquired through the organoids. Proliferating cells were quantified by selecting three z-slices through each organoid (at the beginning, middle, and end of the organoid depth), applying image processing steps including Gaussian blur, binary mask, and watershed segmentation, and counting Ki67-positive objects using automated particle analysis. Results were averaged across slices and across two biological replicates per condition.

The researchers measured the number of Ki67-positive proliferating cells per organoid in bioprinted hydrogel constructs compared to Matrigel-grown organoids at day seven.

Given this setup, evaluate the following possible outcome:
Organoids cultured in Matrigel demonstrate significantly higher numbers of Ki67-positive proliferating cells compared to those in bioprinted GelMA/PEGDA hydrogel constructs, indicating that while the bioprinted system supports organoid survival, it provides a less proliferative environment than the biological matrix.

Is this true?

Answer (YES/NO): NO